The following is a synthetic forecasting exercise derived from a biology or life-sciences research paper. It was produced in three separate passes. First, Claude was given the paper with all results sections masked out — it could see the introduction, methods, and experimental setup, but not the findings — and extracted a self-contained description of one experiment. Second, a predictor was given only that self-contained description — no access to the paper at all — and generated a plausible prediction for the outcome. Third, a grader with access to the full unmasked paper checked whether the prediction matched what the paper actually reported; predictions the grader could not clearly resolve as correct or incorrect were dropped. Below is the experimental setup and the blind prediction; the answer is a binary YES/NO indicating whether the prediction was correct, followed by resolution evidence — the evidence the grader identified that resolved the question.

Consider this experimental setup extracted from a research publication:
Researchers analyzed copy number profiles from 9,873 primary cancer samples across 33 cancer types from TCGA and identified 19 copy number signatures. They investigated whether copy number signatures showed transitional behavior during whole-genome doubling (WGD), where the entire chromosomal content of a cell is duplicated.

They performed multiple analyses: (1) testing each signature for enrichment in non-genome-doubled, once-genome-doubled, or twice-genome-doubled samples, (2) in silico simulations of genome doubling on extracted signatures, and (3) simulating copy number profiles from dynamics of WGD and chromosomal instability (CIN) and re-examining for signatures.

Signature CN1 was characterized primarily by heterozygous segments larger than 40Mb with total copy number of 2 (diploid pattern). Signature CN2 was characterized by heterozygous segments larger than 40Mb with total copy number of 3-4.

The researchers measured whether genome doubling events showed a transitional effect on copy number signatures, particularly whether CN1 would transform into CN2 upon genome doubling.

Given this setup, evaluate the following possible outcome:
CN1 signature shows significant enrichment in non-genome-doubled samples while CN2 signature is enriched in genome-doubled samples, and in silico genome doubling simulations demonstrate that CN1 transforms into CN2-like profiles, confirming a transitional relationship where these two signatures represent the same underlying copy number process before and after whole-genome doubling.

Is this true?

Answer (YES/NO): YES